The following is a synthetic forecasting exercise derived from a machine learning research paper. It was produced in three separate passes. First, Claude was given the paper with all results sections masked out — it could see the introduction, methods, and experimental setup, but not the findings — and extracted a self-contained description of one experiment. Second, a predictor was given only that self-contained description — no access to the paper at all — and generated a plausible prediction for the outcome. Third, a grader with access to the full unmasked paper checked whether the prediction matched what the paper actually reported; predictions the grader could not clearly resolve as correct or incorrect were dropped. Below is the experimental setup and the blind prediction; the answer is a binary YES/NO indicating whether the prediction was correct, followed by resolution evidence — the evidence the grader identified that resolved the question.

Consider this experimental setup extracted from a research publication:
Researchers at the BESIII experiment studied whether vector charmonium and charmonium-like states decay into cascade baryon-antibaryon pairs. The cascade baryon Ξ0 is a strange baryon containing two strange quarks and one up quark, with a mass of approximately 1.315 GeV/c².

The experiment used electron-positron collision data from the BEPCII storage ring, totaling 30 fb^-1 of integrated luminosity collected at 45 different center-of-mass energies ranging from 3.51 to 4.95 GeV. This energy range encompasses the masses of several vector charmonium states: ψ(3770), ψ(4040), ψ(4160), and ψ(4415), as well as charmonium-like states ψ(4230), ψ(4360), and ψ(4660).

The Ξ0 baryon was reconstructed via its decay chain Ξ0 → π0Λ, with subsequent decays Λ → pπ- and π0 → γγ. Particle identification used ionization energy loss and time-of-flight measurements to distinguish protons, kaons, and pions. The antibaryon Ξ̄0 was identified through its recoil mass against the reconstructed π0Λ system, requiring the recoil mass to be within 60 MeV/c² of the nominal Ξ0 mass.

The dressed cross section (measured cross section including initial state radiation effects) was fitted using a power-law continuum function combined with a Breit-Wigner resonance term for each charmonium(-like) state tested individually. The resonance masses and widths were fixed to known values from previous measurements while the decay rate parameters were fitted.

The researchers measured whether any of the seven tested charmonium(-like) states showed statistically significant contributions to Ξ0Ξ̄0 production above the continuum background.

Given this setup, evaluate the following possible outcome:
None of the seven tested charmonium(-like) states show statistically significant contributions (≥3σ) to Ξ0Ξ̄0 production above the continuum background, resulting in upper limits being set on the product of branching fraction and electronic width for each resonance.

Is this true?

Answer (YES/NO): YES